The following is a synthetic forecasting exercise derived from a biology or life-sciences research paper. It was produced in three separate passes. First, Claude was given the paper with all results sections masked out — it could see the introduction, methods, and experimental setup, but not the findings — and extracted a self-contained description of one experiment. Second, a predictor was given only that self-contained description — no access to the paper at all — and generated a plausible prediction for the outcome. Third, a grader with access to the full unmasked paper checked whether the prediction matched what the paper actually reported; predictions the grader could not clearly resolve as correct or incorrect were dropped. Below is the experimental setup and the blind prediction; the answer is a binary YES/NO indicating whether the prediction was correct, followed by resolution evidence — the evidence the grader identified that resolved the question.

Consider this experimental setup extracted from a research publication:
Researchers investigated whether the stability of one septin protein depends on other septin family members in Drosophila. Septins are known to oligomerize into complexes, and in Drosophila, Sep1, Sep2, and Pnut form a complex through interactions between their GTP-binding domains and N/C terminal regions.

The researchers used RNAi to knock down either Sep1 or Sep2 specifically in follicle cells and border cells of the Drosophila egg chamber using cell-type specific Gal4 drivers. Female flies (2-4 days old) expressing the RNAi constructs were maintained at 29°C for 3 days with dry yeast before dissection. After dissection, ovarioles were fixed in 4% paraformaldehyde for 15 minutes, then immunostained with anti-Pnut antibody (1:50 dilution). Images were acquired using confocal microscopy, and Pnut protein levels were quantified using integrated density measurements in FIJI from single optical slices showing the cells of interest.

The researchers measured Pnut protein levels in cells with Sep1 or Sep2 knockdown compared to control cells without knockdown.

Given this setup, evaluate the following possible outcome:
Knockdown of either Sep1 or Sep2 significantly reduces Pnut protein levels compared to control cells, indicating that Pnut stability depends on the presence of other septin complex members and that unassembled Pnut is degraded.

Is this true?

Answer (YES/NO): YES